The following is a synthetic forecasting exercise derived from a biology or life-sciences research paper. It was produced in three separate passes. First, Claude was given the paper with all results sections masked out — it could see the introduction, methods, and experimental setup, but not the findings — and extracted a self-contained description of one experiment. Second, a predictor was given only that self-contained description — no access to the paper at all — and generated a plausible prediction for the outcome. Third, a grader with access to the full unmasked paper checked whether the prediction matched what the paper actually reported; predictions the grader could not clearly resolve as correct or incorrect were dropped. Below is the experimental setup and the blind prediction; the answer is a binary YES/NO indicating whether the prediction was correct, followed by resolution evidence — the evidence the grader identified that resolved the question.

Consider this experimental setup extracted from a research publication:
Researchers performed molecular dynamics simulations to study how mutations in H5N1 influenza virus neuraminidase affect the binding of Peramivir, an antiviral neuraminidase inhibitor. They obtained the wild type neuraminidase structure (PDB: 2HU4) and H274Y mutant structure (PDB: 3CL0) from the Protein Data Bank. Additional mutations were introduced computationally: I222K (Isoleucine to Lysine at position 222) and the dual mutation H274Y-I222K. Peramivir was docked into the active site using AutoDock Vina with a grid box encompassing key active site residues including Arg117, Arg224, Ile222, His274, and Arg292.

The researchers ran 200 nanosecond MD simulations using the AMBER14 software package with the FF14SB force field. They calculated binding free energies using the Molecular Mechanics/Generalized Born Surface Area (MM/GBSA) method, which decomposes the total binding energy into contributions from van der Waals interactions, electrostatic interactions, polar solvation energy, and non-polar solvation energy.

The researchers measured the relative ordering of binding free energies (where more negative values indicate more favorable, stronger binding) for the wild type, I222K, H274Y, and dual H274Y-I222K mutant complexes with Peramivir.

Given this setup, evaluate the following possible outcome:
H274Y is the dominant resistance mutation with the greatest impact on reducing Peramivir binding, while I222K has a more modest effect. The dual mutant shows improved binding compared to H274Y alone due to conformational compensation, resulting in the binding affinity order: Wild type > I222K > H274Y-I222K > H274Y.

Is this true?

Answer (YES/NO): NO